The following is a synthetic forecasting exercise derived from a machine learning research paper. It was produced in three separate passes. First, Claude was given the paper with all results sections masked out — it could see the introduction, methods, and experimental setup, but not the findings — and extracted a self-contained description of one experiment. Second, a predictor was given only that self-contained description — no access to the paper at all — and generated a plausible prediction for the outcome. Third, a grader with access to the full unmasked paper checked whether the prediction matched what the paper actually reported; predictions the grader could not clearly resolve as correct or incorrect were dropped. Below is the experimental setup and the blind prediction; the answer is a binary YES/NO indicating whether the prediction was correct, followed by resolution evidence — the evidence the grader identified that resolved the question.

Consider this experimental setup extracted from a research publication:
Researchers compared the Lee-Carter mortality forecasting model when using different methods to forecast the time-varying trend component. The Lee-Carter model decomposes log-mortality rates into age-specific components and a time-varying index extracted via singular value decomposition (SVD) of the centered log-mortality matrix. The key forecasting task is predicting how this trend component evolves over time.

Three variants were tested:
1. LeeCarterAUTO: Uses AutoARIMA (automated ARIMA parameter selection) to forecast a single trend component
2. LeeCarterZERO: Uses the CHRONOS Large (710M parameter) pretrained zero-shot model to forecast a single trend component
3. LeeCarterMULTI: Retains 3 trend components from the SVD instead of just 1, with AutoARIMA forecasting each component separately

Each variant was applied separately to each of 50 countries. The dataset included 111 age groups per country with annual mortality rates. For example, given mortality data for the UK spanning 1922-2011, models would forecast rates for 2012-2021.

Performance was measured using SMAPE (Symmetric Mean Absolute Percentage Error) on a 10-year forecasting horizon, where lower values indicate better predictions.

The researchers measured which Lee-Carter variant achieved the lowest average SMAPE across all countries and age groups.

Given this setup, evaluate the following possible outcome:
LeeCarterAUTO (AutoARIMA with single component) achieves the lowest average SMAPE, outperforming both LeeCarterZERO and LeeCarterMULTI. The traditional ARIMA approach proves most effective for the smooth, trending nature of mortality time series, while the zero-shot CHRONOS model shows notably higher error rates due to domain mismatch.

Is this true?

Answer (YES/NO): NO